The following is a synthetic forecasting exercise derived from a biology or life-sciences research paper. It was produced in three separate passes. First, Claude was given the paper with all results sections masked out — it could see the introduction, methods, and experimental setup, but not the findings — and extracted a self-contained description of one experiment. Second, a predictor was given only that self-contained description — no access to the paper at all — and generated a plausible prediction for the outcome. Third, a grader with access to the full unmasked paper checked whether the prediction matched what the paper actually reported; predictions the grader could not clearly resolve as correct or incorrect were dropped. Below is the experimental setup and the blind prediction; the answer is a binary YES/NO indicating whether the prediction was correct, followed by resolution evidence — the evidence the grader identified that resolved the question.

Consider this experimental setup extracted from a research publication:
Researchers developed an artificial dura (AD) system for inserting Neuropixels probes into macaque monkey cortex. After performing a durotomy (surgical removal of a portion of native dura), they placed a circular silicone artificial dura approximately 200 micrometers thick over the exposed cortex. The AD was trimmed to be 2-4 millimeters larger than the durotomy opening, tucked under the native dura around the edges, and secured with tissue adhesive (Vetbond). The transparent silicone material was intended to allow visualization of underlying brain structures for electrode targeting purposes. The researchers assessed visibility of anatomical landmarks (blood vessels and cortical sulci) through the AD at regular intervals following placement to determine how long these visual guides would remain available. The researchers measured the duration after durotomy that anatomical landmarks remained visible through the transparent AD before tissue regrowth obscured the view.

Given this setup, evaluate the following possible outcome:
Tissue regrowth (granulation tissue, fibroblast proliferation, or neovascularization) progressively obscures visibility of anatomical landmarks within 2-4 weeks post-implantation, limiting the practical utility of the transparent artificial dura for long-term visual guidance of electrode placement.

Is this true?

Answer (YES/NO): NO